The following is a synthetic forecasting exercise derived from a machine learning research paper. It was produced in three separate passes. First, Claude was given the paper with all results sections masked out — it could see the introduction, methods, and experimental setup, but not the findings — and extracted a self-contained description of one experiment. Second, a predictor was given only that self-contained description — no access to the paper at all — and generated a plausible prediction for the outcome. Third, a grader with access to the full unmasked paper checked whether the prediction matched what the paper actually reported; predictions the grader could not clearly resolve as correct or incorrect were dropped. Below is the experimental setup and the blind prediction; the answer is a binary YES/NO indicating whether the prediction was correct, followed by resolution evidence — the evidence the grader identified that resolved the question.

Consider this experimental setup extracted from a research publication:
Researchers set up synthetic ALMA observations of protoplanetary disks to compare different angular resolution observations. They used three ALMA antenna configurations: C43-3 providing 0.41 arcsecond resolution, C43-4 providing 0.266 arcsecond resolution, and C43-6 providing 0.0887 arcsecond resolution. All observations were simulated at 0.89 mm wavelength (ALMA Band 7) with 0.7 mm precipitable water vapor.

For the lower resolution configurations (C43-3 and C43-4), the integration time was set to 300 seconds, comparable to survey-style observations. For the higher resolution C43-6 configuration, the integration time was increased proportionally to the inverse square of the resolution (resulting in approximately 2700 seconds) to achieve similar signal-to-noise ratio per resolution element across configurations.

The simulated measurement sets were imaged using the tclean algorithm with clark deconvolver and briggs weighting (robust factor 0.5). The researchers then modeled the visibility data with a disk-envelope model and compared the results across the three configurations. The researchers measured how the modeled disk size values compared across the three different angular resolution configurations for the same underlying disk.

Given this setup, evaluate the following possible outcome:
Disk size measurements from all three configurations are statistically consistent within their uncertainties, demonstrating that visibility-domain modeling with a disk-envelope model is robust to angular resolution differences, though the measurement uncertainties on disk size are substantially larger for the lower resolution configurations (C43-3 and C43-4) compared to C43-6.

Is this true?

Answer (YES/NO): NO